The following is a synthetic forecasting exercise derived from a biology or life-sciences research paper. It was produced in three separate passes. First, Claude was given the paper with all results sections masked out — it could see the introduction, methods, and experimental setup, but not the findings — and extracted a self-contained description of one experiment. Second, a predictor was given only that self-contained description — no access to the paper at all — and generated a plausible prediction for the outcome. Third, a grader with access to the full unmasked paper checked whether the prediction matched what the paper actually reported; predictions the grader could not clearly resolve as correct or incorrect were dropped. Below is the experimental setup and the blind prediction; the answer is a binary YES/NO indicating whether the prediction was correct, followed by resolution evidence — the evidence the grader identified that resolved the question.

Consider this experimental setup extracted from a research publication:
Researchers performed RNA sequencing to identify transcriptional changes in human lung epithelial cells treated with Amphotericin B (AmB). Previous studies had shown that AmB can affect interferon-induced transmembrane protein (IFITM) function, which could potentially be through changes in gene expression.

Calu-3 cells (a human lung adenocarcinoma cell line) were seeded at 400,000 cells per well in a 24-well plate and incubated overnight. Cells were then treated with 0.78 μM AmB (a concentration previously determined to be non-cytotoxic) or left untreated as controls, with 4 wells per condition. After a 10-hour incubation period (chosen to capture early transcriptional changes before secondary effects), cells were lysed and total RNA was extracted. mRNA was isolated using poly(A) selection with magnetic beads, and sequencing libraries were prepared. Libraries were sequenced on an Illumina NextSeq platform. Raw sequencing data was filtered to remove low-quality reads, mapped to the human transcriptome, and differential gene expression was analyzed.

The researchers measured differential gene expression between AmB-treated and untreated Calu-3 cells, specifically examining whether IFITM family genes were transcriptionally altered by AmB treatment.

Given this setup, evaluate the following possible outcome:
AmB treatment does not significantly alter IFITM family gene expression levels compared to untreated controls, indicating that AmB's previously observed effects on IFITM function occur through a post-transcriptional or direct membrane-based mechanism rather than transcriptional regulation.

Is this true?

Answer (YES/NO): YES